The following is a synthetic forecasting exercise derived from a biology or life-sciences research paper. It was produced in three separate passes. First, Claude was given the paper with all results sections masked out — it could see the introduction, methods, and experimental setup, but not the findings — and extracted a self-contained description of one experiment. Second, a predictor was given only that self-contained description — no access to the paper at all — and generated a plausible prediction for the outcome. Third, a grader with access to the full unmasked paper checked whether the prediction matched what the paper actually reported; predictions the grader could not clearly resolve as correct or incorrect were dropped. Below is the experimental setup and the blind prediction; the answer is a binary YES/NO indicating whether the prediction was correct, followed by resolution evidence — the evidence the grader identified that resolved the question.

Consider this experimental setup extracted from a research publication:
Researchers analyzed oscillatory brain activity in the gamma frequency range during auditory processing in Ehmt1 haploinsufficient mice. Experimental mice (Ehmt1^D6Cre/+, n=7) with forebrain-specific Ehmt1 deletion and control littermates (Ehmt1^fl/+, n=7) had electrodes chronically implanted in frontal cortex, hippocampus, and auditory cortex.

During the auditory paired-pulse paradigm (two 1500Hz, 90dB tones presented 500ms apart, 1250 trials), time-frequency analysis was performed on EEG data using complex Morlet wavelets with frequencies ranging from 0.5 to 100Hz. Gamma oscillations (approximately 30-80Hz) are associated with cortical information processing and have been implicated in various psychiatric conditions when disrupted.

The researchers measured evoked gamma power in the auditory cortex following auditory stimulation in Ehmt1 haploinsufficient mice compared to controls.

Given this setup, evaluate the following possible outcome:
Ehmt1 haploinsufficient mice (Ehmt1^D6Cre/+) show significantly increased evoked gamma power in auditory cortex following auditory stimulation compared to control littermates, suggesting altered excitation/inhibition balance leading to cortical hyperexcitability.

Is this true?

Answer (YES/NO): NO